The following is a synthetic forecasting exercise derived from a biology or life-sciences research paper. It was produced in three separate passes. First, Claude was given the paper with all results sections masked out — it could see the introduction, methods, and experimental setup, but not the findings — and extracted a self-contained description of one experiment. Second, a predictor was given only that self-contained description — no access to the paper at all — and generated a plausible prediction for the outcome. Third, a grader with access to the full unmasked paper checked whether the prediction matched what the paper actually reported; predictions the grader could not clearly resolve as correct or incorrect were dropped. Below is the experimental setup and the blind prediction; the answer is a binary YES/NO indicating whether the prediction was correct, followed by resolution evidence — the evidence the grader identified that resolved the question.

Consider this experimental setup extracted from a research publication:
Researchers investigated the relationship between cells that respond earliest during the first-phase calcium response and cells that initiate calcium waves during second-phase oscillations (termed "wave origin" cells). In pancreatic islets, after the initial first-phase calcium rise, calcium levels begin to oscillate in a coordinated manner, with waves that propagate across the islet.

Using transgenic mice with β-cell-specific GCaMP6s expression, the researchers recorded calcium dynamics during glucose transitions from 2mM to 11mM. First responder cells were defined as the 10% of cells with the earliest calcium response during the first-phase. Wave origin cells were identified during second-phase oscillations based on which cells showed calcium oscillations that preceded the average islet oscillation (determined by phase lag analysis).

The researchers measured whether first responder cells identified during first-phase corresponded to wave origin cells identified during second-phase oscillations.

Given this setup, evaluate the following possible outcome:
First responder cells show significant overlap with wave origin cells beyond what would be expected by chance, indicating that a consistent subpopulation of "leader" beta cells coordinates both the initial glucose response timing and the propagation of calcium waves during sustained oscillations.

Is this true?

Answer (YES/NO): NO